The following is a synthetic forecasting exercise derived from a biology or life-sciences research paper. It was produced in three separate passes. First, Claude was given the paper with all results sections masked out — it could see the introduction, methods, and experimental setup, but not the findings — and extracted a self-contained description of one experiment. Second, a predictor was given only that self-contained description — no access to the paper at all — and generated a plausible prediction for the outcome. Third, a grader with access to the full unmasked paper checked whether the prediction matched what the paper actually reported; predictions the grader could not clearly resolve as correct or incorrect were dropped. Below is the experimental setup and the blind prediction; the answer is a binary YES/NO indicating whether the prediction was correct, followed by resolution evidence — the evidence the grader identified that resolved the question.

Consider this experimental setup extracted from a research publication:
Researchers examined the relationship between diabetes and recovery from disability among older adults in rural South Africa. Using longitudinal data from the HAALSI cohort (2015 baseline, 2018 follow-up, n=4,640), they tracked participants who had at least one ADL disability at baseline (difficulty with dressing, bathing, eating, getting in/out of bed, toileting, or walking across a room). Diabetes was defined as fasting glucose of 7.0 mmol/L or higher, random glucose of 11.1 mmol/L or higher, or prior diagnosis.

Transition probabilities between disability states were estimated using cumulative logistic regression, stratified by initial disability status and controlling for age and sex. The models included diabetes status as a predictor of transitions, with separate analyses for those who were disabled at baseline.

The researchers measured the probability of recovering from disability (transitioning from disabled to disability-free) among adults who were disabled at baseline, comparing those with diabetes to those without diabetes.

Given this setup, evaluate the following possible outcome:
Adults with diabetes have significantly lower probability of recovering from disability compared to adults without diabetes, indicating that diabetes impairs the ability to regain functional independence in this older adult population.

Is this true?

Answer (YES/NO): YES